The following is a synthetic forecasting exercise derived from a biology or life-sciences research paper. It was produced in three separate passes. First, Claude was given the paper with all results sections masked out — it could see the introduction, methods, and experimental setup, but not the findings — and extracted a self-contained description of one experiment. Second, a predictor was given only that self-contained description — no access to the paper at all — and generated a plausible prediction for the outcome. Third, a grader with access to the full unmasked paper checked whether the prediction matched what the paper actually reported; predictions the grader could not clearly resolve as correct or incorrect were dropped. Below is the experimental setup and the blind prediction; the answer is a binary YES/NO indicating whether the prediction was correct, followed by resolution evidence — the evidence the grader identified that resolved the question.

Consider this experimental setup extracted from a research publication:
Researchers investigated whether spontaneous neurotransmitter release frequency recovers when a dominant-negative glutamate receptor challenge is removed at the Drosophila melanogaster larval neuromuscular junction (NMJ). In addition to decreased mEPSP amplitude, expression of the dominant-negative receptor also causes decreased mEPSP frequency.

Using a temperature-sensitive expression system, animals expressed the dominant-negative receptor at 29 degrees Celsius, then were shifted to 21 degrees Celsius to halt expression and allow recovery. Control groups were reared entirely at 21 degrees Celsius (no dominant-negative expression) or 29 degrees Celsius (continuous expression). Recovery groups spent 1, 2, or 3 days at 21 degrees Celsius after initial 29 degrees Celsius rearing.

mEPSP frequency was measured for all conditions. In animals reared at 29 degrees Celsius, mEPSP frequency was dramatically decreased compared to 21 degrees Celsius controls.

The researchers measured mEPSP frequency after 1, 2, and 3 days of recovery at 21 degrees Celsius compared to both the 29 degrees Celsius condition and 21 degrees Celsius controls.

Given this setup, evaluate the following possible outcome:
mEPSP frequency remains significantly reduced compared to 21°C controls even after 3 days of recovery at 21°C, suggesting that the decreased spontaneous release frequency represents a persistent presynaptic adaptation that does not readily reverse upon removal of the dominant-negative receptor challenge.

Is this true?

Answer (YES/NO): NO